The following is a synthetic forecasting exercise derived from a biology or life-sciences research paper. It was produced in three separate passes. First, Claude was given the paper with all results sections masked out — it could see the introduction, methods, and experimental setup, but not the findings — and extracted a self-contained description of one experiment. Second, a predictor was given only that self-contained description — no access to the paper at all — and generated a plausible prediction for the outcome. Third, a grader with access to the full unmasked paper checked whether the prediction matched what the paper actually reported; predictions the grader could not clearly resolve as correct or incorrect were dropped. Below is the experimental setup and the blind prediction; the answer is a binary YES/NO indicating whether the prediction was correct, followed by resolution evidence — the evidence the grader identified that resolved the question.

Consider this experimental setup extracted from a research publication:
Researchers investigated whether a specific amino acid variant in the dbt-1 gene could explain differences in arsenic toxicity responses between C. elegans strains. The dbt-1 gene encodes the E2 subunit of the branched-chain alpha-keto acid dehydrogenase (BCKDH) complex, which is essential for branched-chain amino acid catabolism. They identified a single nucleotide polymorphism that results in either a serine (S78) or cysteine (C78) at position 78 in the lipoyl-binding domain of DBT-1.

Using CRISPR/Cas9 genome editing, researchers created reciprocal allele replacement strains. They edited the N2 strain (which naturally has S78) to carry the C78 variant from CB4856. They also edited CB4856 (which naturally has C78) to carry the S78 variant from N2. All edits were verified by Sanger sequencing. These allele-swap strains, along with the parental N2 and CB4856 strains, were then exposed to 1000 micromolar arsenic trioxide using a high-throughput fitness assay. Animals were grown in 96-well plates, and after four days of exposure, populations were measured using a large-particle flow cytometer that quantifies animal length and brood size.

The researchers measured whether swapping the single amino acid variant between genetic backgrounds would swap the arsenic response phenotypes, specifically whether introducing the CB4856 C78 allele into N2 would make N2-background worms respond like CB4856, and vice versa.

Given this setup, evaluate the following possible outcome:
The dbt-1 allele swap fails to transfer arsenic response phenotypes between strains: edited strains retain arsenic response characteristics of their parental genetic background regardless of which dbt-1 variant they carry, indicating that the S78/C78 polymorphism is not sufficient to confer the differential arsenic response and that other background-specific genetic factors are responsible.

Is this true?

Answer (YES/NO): NO